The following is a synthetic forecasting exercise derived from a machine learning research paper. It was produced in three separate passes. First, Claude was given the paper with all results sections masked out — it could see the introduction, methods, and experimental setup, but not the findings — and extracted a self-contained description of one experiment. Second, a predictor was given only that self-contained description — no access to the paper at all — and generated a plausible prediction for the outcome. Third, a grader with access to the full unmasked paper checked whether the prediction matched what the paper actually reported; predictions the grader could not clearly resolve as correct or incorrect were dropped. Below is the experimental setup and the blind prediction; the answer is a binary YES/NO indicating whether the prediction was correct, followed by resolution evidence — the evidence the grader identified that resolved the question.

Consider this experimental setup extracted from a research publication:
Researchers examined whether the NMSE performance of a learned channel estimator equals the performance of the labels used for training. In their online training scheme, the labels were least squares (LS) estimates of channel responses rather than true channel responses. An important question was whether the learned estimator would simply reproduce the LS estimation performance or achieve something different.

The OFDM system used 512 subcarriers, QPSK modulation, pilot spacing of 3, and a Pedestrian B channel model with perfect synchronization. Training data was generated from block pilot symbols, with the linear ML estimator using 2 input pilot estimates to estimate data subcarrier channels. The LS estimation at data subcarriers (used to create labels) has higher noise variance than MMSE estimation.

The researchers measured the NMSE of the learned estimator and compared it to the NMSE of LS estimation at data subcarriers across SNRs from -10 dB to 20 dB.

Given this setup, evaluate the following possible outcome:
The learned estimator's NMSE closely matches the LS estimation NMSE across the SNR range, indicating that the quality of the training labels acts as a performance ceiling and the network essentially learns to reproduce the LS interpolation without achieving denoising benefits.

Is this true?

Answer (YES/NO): NO